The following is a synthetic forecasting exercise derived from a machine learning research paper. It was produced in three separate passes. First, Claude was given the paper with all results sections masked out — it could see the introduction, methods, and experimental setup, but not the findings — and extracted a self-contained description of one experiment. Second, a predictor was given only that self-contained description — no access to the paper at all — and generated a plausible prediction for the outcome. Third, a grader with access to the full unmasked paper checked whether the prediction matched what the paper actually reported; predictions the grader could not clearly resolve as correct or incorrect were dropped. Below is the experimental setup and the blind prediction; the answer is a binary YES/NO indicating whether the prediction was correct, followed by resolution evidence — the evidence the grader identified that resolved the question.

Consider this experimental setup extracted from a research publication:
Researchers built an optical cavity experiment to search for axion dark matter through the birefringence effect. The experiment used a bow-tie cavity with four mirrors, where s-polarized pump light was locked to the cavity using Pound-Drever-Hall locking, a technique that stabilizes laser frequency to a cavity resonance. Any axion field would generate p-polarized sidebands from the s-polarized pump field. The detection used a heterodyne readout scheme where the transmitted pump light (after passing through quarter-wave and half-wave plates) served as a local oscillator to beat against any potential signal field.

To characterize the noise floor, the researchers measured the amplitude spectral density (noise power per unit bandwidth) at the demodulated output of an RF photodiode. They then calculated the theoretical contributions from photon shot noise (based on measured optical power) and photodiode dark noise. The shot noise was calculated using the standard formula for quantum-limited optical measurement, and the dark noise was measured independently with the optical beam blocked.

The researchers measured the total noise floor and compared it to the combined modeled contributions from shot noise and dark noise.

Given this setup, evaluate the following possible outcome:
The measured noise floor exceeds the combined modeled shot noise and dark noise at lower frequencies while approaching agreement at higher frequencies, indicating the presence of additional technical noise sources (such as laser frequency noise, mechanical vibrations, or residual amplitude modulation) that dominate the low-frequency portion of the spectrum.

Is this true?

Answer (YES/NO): NO